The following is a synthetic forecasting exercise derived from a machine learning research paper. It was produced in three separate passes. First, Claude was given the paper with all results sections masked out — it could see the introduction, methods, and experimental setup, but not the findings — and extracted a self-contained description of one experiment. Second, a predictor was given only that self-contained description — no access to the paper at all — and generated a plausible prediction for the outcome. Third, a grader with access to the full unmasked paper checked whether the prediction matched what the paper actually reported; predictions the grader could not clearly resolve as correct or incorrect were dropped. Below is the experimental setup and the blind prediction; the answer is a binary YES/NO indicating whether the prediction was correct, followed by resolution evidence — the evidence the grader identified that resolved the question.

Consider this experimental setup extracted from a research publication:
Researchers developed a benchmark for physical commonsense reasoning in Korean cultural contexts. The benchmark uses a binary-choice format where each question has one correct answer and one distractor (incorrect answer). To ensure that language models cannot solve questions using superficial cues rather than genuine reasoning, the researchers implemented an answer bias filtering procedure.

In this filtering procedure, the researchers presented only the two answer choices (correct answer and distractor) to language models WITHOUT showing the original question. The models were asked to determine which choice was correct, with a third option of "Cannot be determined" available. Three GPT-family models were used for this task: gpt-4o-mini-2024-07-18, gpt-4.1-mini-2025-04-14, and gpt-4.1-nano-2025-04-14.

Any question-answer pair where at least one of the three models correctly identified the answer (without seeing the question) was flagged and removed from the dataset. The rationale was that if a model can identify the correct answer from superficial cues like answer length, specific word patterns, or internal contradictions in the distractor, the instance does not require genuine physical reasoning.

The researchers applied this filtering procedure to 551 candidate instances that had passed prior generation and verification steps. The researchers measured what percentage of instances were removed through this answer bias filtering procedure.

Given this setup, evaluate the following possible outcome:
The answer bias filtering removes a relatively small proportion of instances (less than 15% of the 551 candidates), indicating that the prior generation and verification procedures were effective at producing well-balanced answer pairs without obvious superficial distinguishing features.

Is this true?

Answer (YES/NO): NO